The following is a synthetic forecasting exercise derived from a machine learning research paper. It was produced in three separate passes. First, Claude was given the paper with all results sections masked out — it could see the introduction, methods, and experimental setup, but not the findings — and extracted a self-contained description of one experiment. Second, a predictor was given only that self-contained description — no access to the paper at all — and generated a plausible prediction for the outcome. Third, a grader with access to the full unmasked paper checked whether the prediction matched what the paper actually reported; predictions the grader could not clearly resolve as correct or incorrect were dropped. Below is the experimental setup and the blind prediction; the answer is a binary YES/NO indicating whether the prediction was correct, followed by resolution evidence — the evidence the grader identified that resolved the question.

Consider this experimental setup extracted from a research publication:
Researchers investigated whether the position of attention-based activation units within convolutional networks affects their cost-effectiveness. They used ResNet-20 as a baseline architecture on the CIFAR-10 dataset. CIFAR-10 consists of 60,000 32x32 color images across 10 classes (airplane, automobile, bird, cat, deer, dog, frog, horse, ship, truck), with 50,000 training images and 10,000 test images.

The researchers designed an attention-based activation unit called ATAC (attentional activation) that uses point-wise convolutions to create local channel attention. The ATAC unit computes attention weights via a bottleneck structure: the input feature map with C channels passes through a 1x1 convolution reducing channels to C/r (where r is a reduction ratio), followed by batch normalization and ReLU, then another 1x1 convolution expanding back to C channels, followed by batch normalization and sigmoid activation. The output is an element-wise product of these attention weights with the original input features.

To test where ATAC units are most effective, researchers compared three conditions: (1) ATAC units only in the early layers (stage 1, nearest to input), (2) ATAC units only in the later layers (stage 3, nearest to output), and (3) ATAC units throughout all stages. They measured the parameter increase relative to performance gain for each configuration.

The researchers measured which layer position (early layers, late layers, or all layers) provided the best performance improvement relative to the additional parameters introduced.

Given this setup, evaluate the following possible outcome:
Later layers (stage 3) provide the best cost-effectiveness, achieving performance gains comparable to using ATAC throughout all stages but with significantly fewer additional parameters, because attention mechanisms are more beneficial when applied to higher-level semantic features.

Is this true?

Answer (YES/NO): NO